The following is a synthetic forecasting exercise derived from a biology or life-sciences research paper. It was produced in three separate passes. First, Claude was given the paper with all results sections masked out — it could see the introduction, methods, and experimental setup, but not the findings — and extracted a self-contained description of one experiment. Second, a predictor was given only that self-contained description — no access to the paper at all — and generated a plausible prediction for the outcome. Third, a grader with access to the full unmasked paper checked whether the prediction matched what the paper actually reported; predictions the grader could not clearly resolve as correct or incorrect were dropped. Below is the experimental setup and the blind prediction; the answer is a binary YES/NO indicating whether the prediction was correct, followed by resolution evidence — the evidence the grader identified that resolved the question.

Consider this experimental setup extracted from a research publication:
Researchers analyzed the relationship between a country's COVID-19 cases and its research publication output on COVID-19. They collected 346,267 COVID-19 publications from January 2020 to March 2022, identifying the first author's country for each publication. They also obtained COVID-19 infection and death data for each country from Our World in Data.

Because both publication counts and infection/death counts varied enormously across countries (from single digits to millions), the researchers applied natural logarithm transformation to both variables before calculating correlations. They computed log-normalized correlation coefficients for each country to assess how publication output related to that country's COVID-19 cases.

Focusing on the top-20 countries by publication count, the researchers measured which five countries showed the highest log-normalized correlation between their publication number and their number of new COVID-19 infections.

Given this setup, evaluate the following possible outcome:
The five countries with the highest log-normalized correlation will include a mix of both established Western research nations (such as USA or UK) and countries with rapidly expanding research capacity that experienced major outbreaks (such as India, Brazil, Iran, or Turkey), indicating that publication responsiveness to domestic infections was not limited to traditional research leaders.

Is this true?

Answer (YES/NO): NO